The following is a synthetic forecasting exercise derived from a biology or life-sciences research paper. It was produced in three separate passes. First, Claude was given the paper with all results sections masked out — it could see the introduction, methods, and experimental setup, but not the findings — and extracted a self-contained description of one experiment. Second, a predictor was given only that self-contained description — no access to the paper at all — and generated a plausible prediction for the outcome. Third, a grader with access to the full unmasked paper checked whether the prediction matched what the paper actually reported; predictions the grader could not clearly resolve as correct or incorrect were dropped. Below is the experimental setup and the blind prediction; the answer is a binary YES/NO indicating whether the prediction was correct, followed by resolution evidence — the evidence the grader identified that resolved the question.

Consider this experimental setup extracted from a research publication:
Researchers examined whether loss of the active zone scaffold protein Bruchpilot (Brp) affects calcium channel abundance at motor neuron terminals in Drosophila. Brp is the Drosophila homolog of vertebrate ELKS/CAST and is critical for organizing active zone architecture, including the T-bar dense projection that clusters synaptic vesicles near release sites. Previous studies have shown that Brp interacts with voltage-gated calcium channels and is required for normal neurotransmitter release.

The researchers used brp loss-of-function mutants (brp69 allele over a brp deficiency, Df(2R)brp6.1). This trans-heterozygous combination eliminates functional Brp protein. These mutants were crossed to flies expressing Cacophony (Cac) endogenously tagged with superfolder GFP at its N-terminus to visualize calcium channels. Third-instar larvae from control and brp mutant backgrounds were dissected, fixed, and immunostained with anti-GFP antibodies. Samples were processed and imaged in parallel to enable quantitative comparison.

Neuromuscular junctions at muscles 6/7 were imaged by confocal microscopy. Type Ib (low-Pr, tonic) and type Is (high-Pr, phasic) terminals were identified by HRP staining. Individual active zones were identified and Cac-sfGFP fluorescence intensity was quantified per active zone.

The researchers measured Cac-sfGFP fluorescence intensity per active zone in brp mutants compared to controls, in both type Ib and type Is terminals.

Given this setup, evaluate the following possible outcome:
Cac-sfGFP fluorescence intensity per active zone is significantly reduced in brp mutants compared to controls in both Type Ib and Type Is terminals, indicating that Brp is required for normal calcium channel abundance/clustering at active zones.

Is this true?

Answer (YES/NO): YES